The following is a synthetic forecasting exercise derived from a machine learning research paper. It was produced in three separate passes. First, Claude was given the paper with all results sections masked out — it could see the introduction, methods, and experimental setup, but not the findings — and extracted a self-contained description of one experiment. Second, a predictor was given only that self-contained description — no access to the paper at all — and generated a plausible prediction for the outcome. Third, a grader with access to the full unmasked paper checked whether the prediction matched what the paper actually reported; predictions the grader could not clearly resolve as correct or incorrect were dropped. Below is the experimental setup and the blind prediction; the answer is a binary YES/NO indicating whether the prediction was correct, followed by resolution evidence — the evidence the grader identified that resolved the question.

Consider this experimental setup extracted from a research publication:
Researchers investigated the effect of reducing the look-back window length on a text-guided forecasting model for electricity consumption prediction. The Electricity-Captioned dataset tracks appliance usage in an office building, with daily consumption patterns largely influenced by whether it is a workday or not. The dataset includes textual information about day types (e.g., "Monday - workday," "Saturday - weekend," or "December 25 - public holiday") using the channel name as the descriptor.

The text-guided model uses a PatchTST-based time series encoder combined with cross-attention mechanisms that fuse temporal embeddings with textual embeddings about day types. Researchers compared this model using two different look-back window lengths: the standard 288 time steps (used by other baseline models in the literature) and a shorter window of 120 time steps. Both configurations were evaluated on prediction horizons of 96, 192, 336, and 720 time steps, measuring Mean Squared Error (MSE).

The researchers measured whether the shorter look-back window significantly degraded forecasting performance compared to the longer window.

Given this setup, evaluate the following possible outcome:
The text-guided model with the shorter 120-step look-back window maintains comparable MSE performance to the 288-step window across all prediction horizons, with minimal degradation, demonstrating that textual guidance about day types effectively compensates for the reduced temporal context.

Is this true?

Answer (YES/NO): YES